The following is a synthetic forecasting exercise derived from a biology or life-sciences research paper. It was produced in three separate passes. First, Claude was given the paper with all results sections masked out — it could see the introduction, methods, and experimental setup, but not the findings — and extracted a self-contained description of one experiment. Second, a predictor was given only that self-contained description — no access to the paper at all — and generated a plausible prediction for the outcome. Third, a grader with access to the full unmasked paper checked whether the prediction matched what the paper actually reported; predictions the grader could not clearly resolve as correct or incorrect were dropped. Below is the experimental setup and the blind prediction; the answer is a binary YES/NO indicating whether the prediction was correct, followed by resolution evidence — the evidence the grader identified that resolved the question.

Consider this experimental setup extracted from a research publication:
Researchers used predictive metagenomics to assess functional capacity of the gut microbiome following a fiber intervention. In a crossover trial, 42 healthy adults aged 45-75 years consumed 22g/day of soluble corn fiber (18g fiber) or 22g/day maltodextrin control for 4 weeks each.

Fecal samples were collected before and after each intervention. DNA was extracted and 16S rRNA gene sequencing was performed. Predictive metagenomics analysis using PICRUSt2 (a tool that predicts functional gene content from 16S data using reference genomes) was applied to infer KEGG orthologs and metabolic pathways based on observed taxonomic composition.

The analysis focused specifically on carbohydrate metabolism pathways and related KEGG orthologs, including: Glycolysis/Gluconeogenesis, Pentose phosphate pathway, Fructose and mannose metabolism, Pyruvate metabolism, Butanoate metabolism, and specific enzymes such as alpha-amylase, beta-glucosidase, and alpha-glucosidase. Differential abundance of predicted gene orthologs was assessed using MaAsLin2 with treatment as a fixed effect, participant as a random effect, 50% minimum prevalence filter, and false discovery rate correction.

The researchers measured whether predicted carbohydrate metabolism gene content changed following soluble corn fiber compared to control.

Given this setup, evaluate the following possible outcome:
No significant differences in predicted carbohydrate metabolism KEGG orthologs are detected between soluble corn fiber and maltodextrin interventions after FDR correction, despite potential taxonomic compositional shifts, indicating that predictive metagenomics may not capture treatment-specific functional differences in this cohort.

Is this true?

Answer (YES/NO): NO